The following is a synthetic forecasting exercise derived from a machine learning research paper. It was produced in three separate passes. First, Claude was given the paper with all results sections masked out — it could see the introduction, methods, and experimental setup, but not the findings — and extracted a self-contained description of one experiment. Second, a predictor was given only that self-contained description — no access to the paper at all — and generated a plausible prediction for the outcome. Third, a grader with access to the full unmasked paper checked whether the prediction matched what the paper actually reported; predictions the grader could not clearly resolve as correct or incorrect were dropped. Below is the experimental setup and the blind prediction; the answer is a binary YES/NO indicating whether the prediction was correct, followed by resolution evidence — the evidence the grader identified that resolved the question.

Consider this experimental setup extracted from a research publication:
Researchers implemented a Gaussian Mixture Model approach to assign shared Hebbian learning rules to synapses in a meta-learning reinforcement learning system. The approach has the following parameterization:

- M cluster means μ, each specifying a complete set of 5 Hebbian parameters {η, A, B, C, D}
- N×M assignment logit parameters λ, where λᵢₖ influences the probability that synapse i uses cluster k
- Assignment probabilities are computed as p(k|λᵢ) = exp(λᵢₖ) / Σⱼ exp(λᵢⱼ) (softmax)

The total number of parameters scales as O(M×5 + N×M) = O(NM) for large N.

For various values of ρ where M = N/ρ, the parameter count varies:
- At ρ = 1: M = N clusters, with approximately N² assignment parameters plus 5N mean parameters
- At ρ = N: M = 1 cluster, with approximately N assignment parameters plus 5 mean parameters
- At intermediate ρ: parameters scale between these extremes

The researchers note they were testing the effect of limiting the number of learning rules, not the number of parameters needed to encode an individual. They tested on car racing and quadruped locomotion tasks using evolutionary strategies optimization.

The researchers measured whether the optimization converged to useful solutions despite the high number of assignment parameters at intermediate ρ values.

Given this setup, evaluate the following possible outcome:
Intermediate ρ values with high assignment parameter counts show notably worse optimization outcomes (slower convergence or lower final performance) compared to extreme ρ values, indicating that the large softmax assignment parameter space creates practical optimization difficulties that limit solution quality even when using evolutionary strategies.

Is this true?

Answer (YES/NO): NO